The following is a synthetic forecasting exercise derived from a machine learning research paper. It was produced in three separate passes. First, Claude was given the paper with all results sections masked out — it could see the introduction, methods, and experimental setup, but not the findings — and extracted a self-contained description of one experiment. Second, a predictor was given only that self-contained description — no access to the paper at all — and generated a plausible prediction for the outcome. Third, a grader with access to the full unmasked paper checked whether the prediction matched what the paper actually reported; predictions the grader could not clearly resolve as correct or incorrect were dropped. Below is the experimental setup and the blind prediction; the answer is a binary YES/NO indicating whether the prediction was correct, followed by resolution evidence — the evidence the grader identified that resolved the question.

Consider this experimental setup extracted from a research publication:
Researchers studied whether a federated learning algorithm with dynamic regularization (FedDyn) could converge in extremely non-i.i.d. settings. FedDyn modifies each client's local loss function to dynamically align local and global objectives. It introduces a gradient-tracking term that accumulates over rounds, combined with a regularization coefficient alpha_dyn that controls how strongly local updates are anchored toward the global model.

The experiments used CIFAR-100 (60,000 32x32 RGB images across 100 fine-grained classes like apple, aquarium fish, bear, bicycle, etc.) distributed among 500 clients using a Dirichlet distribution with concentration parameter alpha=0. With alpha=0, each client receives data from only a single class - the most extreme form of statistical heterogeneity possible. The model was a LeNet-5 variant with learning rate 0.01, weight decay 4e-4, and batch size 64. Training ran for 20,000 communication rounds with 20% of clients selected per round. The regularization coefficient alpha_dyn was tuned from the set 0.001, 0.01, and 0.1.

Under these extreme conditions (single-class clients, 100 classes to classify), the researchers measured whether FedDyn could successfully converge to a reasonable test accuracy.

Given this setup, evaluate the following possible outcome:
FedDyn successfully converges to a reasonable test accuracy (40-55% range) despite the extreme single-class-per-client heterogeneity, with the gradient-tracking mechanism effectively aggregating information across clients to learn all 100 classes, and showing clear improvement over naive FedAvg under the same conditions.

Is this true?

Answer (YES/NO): NO